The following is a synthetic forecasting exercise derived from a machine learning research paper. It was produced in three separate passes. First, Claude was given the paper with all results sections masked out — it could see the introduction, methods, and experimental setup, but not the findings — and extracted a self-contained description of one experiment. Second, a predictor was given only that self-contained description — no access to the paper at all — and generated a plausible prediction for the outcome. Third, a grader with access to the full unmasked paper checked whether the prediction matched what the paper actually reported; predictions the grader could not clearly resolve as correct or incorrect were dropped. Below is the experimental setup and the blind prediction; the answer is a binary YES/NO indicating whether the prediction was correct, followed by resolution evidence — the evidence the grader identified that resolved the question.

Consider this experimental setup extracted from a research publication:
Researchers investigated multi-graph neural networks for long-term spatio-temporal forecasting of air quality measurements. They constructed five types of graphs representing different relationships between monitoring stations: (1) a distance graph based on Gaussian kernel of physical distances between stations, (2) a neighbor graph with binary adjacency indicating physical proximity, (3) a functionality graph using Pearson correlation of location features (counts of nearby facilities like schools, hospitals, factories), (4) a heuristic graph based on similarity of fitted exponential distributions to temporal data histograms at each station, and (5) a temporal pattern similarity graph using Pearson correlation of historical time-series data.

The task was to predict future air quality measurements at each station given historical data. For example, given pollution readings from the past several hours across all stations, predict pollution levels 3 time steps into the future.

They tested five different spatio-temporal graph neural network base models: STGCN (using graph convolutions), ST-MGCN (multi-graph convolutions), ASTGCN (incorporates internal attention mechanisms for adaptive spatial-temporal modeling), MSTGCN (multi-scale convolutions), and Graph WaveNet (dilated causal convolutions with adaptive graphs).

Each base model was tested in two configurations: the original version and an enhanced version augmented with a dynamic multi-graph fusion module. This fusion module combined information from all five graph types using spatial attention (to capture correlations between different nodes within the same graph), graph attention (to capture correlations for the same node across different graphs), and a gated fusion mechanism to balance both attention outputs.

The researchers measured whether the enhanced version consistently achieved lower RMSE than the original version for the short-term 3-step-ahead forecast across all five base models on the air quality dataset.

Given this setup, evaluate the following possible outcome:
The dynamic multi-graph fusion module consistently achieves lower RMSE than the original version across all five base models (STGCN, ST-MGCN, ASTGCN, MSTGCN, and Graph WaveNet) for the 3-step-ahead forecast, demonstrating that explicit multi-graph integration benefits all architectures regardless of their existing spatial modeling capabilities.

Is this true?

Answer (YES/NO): NO